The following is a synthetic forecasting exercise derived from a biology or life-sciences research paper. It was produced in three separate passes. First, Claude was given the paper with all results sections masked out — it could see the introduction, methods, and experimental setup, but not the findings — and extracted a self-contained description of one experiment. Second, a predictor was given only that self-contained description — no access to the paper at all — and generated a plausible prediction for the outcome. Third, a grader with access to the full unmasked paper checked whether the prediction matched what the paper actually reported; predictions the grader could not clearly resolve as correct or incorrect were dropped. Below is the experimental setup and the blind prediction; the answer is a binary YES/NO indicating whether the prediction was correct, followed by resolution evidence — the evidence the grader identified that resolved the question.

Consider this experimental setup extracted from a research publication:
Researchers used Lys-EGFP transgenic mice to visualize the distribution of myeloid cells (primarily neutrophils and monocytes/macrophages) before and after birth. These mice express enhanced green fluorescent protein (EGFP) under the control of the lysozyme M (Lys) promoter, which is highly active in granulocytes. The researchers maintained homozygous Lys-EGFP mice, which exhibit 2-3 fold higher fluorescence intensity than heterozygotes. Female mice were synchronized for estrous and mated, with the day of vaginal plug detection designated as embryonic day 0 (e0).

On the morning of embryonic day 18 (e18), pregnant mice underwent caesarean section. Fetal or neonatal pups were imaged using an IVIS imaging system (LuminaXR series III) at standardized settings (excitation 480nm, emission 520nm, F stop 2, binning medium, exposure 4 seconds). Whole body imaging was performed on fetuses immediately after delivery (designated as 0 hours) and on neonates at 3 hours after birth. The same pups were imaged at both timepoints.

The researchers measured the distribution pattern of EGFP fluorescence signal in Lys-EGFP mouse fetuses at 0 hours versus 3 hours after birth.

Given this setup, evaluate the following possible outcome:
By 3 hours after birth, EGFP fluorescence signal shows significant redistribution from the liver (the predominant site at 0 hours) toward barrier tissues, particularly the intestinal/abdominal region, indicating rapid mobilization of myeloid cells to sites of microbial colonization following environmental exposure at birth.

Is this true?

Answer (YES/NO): NO